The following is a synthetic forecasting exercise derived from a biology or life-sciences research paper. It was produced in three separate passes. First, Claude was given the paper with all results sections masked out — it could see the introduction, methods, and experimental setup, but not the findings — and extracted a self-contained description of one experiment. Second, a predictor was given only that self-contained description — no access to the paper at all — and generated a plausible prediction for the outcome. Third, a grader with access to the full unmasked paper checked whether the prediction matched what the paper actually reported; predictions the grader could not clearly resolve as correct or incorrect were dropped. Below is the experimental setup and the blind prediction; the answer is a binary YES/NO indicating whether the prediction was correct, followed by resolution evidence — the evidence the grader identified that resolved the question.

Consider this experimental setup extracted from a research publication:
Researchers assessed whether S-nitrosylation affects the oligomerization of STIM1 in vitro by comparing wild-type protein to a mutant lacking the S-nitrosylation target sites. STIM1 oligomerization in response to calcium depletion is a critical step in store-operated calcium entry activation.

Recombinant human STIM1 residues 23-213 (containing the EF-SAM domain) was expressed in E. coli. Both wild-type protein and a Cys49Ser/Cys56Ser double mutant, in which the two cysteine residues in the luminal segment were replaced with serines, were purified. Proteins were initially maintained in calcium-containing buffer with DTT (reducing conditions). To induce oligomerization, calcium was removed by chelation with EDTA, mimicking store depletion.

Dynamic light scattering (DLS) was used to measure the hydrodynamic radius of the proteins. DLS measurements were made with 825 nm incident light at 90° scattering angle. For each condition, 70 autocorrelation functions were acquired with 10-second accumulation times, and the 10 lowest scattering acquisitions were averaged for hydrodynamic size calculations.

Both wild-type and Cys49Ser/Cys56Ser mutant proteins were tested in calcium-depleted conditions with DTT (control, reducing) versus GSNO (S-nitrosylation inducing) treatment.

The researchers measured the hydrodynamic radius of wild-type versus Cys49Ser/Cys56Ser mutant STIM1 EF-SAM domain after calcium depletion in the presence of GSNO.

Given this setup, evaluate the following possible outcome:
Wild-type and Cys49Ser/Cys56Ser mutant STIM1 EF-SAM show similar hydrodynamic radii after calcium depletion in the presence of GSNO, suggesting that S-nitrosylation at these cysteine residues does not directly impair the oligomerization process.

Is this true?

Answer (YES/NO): NO